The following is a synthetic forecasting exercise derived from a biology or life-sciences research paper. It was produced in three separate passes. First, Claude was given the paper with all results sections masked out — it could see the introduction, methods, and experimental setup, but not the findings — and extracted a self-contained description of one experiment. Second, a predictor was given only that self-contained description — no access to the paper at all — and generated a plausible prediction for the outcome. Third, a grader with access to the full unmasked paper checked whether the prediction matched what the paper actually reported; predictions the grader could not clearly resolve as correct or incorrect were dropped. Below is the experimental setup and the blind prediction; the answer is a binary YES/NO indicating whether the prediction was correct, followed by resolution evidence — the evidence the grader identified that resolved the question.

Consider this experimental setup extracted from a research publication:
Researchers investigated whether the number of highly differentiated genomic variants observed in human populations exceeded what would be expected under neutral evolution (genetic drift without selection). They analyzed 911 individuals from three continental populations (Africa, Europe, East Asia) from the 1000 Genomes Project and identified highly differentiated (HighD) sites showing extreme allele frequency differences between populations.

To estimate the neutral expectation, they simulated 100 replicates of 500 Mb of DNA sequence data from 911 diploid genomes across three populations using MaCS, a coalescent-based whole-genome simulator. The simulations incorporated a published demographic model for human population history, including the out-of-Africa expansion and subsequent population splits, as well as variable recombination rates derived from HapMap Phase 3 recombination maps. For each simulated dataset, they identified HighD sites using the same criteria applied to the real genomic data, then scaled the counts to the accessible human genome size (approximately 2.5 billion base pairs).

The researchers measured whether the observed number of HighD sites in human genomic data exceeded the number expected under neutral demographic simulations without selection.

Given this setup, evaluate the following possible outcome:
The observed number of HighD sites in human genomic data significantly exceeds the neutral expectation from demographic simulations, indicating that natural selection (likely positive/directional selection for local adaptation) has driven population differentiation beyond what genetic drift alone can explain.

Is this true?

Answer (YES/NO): NO